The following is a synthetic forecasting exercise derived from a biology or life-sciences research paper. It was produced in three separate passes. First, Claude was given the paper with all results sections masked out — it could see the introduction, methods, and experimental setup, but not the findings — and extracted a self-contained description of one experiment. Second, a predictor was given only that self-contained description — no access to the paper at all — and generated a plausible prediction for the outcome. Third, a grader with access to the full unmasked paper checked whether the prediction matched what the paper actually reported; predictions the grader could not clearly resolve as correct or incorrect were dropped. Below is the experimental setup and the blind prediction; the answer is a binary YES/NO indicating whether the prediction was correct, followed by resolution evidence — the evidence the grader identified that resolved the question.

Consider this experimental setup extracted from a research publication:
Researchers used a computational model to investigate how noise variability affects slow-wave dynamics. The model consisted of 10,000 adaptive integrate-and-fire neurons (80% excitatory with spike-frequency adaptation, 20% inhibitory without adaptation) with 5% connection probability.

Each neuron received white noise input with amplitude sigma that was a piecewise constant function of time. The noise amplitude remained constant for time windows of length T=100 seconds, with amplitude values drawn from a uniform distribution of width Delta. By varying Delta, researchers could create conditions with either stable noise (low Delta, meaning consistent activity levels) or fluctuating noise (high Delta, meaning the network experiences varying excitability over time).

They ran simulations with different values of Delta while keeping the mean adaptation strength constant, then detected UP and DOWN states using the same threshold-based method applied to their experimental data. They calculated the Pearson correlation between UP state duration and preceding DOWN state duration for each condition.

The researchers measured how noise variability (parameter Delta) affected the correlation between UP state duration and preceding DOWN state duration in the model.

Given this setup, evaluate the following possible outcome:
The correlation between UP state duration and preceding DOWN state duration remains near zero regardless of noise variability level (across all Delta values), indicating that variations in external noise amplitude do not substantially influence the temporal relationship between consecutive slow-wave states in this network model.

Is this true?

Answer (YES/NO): NO